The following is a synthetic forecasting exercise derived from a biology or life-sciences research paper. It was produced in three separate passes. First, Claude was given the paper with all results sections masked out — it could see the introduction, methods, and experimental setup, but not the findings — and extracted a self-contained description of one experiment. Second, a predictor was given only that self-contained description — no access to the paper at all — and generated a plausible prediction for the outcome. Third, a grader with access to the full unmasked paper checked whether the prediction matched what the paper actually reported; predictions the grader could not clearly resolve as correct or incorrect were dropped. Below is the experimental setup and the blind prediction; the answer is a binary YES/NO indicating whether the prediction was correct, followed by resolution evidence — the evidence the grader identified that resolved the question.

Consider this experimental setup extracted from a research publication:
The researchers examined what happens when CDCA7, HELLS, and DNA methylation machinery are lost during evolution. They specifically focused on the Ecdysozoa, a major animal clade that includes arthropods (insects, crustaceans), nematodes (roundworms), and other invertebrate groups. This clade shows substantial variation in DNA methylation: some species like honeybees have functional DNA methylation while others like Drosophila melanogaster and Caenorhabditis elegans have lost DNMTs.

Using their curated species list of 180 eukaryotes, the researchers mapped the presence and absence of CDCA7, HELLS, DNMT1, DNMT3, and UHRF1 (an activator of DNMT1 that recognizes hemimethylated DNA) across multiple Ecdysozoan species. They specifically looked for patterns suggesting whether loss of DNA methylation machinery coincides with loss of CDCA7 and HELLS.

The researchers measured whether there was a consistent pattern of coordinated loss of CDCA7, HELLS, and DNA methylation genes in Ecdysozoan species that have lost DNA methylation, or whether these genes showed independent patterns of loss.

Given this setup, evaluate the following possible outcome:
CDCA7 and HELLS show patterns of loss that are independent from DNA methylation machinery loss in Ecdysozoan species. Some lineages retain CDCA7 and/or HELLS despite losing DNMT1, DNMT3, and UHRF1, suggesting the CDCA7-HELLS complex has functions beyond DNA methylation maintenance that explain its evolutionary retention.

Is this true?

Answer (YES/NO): NO